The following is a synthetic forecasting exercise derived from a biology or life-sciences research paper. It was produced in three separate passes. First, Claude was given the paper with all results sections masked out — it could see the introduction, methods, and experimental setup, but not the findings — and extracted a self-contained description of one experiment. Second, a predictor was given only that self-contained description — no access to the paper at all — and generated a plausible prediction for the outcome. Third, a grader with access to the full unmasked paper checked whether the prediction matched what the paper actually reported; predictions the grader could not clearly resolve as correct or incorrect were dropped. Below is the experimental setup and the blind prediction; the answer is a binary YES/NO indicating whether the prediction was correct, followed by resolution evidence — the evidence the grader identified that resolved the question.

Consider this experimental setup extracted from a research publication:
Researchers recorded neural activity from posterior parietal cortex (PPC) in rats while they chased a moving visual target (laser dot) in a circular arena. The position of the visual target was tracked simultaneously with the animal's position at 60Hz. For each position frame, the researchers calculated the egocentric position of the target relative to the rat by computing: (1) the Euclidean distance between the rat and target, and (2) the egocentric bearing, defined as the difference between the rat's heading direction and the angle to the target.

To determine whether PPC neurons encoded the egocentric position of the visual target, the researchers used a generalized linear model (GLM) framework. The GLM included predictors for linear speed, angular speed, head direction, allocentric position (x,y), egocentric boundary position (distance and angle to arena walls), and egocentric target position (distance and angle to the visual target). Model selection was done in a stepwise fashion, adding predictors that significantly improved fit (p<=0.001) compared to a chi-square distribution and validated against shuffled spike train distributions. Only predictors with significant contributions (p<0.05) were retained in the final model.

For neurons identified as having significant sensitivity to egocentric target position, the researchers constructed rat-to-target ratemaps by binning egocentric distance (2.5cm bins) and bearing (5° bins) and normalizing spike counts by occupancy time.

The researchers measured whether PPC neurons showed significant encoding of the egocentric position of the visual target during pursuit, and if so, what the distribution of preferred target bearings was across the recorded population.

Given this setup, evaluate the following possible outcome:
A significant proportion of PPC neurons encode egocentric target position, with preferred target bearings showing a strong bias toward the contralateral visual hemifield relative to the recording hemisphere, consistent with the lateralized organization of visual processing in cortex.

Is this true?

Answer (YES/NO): NO